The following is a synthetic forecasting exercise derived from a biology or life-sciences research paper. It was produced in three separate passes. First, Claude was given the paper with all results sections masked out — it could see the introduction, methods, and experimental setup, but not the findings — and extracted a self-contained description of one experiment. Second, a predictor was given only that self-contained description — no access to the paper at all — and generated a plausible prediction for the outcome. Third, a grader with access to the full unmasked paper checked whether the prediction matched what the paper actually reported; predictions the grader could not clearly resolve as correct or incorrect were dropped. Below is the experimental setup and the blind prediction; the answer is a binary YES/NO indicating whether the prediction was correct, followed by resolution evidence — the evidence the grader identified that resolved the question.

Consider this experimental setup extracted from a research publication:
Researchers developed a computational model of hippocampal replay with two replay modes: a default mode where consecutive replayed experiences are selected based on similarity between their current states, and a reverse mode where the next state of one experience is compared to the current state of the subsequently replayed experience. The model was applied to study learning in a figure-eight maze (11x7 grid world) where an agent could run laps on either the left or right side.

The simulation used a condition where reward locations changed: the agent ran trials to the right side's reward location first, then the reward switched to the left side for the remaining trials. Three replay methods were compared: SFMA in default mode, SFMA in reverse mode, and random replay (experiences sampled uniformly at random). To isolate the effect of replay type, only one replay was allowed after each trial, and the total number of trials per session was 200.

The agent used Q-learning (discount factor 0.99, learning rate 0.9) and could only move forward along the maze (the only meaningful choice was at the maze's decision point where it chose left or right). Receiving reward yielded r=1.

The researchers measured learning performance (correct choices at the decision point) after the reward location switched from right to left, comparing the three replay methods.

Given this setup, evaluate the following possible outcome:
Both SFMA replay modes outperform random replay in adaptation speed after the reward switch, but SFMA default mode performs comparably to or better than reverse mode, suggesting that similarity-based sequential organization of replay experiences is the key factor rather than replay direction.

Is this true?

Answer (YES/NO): NO